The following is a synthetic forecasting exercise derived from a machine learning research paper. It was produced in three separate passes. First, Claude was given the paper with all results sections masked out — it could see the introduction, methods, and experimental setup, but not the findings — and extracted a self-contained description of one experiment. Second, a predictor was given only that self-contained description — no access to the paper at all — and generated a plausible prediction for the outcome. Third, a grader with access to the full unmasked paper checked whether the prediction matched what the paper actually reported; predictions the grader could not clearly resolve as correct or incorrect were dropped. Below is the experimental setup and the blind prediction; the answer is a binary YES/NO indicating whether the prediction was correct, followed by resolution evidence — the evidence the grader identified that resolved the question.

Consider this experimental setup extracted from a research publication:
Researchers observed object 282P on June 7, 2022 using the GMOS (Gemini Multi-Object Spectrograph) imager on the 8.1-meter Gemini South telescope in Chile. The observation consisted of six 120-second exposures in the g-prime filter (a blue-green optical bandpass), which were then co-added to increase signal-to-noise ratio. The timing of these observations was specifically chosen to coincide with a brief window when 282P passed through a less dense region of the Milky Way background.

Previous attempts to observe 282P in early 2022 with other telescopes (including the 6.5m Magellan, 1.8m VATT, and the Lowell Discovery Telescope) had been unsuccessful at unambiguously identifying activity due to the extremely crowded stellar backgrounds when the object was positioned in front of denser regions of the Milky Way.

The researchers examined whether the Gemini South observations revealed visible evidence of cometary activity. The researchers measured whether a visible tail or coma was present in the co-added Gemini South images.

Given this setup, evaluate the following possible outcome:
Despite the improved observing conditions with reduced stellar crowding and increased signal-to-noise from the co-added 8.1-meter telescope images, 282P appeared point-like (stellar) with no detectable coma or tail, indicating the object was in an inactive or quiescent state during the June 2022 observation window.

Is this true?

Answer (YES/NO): NO